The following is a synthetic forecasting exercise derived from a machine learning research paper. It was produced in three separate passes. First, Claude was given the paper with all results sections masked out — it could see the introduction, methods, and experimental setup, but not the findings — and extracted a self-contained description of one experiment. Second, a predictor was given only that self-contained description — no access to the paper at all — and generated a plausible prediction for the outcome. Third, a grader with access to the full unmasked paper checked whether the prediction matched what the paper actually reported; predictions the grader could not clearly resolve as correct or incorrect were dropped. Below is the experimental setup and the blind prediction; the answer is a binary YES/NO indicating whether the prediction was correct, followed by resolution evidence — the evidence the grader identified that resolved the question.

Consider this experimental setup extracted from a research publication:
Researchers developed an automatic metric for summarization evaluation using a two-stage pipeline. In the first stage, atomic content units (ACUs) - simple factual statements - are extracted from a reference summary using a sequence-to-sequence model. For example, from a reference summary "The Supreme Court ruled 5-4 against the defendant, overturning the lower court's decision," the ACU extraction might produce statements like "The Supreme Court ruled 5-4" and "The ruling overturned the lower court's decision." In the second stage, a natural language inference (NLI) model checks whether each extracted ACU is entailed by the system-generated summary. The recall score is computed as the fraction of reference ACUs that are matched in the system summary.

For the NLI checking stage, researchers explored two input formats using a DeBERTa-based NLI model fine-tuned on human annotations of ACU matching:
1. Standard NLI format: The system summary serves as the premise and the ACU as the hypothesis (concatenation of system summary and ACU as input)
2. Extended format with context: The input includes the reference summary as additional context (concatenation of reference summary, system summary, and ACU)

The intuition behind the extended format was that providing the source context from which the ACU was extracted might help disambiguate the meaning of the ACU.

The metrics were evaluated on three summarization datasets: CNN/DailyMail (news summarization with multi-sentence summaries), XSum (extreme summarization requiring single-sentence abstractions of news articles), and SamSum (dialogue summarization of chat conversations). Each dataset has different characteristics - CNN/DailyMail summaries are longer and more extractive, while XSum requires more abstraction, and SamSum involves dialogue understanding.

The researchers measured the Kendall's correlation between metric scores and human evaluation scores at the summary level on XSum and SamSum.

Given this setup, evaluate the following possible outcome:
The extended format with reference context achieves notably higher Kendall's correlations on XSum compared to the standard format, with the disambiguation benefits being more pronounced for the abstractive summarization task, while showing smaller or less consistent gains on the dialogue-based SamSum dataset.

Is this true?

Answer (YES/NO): NO